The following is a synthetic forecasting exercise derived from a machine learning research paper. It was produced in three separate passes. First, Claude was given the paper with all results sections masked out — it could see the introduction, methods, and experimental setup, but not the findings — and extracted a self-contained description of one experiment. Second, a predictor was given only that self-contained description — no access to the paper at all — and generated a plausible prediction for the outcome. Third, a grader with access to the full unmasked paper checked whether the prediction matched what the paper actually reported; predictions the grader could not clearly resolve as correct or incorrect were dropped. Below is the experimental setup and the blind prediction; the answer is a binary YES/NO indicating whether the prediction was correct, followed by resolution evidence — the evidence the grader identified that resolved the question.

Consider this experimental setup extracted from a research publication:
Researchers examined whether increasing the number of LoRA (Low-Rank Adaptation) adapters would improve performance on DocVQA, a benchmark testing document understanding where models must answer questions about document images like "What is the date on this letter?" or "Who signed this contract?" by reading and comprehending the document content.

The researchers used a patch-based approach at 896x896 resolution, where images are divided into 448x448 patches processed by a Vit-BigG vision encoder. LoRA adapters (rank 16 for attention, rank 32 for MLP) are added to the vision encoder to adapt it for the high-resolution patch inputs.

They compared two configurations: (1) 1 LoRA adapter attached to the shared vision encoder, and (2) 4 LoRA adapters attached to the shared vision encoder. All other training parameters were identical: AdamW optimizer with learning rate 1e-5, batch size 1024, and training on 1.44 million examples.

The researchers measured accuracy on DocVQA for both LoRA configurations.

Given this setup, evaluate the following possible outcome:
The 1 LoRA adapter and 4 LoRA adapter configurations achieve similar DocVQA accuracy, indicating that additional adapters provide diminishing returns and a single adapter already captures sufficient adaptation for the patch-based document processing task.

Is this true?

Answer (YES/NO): YES